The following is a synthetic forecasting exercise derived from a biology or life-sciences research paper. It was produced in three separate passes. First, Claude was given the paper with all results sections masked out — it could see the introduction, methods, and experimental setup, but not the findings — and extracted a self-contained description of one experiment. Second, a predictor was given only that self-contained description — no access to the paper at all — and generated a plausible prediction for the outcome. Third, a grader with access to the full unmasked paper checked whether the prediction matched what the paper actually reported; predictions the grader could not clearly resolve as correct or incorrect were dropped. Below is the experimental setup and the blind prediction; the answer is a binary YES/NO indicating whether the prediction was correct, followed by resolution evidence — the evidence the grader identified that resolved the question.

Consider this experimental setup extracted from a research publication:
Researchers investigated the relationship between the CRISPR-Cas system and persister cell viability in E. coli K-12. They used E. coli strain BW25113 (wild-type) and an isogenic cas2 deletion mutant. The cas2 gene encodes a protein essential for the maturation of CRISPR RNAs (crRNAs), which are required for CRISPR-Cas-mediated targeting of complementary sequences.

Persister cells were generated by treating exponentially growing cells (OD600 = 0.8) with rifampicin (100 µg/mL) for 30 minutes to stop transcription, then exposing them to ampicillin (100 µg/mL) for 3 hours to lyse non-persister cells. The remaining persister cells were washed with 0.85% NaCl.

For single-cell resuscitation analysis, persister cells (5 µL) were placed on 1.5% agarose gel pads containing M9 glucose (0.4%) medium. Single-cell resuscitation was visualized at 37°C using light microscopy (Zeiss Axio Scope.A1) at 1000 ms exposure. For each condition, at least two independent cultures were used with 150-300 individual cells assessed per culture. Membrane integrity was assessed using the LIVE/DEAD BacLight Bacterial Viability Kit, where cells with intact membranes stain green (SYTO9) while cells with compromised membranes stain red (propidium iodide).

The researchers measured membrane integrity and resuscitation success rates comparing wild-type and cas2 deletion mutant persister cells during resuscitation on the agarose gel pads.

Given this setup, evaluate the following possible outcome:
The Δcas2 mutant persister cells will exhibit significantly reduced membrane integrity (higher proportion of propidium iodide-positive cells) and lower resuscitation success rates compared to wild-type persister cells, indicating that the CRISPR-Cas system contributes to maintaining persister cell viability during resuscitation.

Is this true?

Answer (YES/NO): YES